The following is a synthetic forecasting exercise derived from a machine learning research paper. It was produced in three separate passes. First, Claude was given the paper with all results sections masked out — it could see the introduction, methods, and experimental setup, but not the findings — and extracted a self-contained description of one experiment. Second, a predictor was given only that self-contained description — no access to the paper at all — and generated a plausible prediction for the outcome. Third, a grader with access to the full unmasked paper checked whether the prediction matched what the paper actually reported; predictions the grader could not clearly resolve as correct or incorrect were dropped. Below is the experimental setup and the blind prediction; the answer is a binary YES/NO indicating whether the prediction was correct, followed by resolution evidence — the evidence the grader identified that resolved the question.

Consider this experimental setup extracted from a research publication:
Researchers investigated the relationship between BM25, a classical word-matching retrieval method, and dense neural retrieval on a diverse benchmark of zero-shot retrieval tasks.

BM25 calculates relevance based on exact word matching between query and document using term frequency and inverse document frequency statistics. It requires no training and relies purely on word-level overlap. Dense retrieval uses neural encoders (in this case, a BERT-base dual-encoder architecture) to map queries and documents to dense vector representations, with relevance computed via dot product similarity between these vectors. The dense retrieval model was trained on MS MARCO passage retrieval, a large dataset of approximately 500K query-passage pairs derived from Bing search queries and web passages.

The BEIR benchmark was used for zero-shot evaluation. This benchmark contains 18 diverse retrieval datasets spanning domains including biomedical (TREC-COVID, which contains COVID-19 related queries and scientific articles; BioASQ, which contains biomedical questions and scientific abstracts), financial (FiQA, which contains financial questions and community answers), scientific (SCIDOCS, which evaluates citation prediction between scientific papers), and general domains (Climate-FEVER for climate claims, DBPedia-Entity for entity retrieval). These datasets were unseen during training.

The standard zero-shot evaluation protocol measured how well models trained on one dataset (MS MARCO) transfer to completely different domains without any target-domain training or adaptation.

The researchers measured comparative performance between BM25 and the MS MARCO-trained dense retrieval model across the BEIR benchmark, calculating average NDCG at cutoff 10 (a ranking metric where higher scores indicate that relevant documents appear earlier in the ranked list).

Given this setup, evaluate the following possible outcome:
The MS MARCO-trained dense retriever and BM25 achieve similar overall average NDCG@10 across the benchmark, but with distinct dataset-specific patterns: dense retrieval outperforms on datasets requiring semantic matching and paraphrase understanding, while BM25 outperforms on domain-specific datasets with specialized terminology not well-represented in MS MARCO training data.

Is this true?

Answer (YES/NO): NO